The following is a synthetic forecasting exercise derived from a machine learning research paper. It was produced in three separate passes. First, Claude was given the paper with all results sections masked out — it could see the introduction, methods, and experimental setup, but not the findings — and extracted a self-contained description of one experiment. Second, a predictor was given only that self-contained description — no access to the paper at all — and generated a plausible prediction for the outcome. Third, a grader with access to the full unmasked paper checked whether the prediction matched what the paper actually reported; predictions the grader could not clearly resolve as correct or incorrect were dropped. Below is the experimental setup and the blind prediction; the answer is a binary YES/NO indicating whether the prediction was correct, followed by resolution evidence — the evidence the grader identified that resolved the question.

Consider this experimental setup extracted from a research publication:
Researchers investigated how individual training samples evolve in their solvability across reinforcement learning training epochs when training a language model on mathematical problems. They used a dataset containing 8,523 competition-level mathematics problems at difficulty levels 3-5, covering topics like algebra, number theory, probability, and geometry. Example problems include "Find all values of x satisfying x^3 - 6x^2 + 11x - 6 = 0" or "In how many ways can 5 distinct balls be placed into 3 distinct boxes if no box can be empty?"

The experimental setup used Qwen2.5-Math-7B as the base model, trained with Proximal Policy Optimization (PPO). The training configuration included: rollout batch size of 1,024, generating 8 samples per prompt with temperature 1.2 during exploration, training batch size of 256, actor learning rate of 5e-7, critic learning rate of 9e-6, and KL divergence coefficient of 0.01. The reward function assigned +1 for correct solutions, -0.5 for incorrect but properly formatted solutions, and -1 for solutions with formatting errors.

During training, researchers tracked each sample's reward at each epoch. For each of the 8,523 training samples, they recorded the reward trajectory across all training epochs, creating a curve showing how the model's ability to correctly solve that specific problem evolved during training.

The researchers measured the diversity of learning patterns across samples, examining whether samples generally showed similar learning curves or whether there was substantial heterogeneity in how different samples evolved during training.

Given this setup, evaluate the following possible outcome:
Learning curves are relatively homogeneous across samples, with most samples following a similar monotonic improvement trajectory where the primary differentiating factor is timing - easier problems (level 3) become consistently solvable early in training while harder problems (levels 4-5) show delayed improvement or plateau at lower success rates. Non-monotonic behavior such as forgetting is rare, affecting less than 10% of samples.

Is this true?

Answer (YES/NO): NO